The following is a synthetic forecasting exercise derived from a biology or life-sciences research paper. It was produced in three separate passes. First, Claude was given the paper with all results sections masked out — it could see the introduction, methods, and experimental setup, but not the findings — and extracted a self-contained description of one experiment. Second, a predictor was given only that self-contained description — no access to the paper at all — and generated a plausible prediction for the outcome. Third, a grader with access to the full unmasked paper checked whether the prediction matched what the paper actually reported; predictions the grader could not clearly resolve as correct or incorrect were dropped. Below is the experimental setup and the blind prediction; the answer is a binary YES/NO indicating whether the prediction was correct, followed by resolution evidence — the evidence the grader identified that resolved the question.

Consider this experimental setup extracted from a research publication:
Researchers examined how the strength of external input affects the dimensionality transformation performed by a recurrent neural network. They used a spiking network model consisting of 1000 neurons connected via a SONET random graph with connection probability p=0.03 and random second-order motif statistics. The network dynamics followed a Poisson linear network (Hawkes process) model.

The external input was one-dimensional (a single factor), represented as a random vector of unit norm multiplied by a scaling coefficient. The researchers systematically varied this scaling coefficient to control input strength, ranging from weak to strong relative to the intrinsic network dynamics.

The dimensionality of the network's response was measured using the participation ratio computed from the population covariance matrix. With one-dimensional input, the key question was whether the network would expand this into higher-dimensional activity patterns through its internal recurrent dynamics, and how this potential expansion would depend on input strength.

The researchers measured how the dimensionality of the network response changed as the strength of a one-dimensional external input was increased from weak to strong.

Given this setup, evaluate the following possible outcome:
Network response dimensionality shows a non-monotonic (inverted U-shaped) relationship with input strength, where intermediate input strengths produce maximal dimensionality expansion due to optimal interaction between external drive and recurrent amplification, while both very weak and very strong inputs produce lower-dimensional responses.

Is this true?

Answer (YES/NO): NO